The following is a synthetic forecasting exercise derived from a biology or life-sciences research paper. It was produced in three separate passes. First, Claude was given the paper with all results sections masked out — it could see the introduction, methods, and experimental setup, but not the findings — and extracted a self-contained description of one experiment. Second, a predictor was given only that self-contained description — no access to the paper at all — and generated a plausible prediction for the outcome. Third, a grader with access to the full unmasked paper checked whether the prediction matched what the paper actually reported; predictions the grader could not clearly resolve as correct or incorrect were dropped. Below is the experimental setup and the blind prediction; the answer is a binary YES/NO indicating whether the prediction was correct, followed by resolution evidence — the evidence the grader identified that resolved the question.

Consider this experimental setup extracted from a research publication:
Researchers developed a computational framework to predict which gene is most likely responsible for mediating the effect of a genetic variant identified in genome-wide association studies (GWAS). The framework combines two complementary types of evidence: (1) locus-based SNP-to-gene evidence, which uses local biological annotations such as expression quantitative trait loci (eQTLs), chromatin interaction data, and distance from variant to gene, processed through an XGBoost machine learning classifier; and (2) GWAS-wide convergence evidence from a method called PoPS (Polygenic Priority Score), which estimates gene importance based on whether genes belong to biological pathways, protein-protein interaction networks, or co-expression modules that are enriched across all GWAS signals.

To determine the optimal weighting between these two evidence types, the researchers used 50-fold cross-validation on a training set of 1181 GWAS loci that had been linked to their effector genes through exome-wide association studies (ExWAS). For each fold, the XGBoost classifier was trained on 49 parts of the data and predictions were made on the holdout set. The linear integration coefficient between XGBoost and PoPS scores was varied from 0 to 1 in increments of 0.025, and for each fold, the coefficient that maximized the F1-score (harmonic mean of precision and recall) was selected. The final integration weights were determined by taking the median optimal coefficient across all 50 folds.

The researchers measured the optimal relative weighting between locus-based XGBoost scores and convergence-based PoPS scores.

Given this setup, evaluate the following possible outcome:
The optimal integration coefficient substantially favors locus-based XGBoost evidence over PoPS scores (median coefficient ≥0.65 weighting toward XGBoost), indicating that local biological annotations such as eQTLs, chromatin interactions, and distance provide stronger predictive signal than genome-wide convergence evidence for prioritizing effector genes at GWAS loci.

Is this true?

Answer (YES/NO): YES